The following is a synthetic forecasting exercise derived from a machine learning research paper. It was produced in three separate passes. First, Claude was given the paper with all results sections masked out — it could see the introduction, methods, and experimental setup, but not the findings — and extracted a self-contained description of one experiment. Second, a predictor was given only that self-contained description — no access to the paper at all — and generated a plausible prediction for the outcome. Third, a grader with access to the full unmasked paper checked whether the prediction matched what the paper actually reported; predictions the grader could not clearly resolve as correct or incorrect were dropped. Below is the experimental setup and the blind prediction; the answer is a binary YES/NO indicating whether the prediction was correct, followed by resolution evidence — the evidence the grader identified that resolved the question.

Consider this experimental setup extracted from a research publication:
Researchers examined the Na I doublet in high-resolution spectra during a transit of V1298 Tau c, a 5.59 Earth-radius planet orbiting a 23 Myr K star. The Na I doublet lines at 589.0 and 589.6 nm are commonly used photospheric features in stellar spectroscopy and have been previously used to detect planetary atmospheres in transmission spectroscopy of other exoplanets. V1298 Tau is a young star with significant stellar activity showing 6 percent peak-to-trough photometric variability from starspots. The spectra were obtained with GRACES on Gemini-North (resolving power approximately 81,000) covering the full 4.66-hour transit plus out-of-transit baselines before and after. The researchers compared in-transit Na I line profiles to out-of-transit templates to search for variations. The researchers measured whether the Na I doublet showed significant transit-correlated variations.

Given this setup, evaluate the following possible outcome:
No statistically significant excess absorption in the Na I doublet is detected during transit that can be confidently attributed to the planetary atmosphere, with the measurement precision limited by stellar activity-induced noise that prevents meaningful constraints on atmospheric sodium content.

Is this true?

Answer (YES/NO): NO